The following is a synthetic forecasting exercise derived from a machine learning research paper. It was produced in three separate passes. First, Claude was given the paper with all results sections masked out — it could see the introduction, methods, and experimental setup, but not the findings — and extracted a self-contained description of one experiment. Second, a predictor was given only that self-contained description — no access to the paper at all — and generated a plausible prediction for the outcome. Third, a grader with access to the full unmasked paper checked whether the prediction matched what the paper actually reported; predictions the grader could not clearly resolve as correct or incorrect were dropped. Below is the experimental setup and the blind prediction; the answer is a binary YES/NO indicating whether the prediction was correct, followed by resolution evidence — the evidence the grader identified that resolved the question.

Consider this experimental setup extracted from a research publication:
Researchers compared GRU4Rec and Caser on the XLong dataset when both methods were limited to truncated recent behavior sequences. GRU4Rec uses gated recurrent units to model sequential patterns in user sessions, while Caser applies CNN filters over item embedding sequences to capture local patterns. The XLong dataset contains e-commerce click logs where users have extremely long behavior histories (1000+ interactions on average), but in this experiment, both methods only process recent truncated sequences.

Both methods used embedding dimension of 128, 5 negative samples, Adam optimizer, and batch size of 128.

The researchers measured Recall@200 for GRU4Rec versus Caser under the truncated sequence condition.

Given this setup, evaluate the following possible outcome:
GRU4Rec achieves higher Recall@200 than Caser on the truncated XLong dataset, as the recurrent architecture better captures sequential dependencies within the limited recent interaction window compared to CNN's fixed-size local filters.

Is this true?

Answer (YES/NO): NO